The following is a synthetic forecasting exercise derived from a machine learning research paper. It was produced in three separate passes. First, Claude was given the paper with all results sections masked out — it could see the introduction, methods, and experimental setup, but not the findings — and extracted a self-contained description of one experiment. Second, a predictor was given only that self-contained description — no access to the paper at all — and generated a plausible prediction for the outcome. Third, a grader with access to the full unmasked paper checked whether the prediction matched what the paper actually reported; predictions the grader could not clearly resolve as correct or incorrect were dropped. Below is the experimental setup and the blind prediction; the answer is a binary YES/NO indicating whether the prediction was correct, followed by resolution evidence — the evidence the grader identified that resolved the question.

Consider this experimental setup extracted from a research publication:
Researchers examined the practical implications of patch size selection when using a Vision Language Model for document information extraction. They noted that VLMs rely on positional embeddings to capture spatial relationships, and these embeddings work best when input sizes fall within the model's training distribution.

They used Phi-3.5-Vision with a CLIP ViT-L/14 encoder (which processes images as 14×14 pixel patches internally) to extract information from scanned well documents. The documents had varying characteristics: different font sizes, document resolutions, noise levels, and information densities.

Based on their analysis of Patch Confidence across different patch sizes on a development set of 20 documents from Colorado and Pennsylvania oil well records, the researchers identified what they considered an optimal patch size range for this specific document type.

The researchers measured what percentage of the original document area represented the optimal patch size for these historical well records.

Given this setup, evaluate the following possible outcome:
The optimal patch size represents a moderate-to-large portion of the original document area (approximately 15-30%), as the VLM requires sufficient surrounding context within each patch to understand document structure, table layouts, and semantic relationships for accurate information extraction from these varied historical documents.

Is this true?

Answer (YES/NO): YES